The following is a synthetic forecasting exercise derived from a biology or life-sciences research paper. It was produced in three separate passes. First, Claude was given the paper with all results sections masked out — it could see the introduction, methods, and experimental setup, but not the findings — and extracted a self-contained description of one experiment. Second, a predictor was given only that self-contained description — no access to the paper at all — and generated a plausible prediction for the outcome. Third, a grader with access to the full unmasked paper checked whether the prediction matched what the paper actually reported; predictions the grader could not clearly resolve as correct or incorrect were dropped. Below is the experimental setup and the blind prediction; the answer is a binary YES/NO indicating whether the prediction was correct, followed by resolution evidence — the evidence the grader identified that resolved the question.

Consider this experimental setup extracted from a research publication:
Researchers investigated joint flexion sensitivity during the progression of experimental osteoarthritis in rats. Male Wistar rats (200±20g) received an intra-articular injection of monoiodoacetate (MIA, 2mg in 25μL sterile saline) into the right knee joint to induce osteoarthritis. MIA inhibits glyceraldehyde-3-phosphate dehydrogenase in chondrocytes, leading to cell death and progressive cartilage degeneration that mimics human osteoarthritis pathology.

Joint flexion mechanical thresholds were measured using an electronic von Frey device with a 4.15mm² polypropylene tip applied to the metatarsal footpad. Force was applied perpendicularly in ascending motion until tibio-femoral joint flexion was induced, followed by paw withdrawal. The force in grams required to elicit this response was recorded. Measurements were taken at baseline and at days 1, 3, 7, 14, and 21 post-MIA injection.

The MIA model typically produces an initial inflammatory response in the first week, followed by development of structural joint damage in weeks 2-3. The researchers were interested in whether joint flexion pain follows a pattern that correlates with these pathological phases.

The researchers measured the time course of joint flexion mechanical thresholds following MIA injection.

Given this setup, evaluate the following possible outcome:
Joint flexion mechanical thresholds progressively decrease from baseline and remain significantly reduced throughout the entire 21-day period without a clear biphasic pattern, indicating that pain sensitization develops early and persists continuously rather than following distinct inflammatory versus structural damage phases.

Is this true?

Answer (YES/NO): YES